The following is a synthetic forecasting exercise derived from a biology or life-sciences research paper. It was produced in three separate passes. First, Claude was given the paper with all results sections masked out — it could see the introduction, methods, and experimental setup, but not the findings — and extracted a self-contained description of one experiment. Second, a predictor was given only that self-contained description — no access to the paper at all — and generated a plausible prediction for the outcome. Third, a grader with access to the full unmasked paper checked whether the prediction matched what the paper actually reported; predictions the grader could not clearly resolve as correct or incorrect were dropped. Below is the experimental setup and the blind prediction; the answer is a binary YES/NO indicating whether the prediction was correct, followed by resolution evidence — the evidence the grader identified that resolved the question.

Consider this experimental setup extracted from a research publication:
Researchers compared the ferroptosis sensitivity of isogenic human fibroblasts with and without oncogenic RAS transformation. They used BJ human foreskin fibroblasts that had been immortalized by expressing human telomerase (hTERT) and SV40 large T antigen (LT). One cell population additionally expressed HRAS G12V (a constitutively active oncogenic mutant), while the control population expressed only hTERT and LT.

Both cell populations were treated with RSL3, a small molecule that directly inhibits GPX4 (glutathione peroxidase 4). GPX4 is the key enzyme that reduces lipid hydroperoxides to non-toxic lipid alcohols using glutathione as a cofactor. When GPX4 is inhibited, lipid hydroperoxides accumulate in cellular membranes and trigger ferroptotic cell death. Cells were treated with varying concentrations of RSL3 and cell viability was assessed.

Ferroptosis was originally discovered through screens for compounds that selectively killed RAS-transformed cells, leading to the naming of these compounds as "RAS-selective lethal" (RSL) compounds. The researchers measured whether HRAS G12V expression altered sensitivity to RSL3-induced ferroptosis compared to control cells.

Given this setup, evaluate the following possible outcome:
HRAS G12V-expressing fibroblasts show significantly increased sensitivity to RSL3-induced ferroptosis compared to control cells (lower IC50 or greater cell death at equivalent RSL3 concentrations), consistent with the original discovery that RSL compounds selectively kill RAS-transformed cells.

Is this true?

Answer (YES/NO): NO